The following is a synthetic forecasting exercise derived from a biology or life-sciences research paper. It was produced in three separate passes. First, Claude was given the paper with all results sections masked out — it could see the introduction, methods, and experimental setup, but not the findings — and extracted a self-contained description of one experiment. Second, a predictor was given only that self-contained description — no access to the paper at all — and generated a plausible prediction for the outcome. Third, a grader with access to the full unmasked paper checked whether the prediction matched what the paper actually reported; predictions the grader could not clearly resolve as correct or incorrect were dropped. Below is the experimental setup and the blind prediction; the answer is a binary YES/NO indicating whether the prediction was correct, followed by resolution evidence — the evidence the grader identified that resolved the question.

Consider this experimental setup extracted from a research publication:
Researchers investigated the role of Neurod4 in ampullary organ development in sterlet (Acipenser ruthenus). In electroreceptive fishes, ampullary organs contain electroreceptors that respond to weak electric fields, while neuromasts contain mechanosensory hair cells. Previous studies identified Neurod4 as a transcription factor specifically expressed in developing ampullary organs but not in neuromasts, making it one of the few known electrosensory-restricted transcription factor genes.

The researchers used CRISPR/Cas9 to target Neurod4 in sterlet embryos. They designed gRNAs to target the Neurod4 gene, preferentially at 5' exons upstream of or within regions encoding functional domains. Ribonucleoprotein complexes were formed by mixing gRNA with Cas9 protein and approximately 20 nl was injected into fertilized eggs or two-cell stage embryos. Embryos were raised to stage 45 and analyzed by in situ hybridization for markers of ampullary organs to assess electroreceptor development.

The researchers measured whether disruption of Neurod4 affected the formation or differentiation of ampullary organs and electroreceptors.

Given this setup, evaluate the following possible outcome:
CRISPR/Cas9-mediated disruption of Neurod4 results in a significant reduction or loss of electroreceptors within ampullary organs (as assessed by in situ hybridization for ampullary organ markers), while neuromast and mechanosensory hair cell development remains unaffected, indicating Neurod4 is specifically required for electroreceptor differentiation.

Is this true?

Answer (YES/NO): NO